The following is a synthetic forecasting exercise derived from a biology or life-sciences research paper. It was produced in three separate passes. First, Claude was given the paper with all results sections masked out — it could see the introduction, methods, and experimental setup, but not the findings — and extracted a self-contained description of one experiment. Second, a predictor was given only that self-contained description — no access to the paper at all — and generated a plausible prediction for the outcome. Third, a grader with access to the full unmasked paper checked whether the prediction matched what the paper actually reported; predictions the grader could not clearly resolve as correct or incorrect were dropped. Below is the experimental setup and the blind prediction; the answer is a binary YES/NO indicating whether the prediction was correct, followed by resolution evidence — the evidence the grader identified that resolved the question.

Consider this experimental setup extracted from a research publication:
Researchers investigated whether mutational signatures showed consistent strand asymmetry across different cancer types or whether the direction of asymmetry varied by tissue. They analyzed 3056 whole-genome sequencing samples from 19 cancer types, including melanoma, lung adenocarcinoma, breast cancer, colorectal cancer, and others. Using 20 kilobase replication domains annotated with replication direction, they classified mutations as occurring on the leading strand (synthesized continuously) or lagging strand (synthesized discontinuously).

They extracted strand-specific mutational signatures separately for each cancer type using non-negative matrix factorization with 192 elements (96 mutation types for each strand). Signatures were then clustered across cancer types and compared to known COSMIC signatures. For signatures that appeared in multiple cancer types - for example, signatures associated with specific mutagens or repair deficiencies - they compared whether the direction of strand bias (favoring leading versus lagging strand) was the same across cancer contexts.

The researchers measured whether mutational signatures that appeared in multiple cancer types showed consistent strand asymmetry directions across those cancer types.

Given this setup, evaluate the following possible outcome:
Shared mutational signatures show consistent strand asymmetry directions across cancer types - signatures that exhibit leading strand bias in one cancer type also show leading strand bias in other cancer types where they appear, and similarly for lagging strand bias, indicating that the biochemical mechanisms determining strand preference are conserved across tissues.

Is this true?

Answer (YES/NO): YES